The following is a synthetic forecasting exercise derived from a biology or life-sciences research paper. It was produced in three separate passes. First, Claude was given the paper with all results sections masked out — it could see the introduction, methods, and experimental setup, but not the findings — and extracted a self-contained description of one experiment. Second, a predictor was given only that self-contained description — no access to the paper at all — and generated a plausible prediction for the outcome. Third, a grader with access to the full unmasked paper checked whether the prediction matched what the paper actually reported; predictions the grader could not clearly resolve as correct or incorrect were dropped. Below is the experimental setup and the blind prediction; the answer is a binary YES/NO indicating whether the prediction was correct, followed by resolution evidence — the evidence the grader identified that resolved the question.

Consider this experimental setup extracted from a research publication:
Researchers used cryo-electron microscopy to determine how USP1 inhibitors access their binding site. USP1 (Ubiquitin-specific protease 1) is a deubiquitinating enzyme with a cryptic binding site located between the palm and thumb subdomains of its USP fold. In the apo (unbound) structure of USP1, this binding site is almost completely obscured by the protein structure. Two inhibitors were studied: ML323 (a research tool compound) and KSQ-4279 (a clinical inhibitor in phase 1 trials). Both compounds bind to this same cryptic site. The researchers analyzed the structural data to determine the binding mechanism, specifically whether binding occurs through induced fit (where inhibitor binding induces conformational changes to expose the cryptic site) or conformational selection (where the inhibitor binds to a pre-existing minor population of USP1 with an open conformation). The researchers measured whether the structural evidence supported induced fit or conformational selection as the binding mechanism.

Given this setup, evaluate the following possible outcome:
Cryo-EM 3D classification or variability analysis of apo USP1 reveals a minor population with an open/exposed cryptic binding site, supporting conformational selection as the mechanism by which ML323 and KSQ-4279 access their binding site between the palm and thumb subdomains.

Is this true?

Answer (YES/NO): NO